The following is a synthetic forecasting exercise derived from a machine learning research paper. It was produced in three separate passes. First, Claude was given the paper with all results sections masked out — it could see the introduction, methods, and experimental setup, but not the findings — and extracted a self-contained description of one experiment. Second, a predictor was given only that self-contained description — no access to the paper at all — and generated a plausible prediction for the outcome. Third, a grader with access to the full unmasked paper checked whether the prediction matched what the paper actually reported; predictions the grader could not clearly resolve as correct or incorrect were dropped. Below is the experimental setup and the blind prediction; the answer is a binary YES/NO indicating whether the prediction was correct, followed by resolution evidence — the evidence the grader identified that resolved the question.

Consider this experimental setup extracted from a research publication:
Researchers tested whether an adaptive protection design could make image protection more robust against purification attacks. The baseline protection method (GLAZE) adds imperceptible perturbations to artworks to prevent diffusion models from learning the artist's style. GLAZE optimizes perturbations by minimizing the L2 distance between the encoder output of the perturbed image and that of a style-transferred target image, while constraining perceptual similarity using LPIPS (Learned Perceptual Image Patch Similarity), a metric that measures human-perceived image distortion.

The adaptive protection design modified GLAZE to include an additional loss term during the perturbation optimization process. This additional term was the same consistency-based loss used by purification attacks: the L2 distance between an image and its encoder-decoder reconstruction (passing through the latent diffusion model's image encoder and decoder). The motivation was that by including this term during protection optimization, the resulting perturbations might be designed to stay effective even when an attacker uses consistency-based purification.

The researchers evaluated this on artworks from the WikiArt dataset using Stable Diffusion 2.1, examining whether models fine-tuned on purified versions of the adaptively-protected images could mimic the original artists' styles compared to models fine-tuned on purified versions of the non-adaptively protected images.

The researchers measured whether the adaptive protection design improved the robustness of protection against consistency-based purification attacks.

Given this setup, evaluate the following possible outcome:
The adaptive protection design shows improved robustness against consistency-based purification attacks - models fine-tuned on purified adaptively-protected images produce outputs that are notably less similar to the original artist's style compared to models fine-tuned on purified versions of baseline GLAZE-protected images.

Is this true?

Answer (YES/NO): NO